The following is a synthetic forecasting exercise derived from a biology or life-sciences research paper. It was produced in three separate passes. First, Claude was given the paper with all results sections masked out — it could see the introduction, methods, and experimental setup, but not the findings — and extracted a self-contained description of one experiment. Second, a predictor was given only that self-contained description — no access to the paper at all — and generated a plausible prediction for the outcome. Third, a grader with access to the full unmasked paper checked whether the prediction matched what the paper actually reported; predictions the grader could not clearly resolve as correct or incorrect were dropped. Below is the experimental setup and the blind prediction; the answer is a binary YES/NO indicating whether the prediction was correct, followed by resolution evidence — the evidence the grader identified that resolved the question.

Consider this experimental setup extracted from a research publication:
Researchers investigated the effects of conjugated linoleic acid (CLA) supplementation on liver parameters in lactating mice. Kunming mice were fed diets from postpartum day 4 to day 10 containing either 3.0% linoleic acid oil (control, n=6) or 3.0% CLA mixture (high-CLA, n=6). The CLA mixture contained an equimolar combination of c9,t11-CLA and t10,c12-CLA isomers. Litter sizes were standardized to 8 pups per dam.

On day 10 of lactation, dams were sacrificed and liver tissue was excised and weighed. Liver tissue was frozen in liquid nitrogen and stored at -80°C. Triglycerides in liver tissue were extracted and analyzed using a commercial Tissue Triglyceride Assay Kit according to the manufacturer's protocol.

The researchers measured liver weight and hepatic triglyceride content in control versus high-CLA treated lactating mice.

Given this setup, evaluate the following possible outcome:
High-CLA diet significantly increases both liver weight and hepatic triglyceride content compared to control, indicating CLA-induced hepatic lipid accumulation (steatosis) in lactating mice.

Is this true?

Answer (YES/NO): YES